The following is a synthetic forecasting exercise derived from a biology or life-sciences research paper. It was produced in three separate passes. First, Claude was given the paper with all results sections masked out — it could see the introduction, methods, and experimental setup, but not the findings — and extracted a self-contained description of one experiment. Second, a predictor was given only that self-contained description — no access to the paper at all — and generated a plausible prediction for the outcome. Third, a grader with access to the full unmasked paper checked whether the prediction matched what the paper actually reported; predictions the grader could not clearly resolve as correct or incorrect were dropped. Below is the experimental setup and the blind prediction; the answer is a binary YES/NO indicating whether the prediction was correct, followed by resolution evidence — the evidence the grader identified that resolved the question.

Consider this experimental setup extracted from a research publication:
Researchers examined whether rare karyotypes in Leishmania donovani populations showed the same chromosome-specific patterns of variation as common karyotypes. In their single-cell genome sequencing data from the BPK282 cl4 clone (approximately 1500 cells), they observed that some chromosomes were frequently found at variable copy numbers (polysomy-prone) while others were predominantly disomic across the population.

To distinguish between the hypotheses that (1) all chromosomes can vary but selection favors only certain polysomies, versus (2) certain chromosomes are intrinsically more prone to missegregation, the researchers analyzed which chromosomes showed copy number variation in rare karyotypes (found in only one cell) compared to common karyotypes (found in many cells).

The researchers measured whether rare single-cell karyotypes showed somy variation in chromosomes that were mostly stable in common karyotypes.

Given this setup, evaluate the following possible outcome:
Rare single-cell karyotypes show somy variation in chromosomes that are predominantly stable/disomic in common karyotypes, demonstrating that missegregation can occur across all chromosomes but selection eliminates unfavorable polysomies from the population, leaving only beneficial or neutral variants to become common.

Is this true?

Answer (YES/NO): YES